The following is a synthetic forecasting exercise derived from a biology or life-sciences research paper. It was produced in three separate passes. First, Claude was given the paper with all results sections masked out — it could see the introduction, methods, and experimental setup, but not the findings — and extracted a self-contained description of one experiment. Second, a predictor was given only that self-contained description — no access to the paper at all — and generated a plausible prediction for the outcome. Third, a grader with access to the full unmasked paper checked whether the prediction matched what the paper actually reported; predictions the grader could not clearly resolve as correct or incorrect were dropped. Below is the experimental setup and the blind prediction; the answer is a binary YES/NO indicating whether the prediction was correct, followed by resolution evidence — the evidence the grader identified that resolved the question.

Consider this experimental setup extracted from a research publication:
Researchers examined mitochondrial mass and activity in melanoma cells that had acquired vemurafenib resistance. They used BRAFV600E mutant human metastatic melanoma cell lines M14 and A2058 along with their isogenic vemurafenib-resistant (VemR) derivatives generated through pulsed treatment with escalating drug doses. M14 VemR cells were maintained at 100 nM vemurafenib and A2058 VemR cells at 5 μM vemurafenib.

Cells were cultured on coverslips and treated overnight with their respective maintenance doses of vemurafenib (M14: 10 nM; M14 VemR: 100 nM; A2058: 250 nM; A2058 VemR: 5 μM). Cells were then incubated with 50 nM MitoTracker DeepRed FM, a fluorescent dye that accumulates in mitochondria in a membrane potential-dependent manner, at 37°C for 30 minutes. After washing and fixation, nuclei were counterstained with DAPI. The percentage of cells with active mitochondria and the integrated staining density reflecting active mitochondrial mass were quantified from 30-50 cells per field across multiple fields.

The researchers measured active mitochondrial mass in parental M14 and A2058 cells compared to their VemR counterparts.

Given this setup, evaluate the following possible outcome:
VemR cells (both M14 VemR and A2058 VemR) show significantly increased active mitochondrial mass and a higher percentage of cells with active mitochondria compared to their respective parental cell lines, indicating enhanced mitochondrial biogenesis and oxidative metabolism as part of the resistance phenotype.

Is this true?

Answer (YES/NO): YES